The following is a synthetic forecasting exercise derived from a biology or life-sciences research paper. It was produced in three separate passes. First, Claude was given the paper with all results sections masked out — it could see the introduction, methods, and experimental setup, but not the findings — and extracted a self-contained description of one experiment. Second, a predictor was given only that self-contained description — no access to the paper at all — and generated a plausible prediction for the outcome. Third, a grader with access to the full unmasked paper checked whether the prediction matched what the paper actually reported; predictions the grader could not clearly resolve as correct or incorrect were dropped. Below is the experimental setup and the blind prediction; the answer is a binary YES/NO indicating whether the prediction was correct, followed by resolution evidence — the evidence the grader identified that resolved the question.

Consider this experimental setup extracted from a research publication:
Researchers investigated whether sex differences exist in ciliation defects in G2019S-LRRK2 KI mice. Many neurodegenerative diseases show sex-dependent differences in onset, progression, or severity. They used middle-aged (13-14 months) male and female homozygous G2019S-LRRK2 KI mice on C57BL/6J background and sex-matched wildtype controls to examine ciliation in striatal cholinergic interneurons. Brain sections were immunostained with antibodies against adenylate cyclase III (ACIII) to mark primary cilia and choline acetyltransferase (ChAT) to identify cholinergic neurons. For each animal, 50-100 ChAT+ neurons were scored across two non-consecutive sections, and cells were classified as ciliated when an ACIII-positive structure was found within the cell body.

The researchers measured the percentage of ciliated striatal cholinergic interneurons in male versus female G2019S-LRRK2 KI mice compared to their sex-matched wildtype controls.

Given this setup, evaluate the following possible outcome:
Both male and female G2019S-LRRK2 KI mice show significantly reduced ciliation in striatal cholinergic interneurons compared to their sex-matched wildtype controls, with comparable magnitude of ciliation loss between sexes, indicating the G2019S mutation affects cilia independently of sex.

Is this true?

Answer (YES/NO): YES